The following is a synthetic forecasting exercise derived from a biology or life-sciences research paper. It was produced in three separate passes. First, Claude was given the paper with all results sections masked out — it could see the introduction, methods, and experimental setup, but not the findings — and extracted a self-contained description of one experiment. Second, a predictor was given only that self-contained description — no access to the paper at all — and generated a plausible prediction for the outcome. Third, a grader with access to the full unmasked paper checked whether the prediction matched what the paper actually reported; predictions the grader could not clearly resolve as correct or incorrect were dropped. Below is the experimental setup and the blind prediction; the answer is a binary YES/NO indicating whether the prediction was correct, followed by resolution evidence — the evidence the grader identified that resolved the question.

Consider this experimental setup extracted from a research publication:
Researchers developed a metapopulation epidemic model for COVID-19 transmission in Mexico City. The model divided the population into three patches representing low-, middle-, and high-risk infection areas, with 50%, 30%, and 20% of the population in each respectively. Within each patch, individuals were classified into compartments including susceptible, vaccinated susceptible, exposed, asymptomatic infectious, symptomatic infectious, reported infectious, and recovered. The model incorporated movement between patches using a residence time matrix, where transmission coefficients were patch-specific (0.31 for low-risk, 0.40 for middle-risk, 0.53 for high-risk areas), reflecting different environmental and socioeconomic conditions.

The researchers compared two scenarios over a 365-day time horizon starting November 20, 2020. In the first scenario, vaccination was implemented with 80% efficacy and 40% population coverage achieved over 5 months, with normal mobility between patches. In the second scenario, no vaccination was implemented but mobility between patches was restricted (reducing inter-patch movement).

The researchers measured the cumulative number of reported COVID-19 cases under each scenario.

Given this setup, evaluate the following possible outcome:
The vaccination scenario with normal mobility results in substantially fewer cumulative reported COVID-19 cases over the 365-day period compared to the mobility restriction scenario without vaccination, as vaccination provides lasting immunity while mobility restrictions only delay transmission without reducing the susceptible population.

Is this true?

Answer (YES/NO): NO